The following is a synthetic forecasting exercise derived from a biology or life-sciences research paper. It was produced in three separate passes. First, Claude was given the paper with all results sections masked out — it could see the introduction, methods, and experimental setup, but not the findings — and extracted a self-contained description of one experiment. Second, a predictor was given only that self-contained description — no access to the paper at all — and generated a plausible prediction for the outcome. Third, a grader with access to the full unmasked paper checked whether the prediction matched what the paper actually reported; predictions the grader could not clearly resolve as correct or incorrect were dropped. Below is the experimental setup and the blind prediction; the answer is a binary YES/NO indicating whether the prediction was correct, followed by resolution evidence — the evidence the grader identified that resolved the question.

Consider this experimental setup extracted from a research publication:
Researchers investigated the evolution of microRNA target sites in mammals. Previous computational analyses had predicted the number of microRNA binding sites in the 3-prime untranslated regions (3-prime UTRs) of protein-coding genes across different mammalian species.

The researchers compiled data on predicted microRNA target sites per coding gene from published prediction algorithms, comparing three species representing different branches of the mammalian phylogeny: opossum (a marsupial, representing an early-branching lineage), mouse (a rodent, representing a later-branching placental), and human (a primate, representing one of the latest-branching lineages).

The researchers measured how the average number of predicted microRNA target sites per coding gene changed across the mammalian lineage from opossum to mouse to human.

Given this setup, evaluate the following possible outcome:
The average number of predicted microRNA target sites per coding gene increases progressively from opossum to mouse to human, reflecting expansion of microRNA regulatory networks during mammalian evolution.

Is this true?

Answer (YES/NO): YES